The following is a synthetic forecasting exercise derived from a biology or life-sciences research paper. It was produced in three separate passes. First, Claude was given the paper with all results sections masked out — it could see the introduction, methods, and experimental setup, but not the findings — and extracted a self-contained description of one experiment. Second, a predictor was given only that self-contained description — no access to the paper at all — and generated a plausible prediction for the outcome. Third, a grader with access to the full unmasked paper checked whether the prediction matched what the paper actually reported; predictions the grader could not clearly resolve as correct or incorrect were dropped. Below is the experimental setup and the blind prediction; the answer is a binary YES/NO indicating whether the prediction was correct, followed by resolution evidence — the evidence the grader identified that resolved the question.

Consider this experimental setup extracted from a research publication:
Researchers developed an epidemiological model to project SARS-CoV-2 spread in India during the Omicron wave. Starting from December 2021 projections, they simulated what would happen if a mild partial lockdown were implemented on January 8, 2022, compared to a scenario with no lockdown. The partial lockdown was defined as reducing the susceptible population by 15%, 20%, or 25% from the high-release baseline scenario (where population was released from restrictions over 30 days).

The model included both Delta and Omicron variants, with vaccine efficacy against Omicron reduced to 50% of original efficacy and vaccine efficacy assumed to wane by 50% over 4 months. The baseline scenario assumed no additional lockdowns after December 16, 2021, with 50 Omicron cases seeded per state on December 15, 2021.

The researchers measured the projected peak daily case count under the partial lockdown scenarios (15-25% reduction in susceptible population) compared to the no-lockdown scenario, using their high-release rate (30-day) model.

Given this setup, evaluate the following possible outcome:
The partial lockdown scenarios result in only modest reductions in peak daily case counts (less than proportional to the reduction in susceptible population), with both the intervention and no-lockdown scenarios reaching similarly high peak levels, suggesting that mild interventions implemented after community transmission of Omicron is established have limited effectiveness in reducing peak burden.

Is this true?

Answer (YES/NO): NO